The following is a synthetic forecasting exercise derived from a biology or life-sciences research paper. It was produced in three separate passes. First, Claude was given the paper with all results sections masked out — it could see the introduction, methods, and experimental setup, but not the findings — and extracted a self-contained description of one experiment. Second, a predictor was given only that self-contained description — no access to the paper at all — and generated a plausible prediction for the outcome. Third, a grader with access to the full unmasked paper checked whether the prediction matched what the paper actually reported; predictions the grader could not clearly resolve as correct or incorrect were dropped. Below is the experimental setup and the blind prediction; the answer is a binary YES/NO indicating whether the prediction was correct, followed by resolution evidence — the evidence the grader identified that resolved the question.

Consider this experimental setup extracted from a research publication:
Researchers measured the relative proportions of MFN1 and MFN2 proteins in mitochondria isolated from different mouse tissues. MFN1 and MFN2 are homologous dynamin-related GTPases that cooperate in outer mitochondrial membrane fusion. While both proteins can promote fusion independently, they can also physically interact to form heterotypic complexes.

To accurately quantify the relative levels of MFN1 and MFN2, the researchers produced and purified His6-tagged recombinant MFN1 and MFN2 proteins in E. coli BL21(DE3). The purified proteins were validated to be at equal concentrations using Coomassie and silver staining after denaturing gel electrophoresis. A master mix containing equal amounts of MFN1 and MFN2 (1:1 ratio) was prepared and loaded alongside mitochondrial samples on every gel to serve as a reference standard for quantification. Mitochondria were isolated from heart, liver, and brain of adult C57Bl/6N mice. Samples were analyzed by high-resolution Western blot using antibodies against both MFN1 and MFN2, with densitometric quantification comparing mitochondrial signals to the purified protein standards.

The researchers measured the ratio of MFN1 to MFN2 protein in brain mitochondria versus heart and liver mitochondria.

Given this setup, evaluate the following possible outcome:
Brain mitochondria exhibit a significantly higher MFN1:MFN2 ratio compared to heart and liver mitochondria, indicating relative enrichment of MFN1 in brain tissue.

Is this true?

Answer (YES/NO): NO